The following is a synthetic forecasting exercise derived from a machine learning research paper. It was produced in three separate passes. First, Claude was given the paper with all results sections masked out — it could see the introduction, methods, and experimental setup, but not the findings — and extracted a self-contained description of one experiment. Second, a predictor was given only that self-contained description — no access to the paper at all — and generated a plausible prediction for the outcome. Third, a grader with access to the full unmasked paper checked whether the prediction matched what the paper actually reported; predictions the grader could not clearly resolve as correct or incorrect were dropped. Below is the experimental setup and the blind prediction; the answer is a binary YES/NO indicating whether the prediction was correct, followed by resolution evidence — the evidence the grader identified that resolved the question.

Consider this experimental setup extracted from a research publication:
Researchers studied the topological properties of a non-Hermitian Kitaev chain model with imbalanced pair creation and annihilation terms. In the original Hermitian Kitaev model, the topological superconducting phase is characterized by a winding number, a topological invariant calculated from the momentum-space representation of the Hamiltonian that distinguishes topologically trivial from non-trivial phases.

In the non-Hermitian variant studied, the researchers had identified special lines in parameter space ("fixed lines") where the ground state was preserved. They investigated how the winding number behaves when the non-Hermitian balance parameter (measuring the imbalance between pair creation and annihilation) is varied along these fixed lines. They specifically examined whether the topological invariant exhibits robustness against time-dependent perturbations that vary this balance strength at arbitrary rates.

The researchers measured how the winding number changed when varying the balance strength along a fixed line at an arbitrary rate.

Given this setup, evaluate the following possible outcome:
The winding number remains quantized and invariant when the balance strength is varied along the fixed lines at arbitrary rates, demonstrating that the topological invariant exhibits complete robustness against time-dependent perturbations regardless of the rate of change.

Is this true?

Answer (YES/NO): YES